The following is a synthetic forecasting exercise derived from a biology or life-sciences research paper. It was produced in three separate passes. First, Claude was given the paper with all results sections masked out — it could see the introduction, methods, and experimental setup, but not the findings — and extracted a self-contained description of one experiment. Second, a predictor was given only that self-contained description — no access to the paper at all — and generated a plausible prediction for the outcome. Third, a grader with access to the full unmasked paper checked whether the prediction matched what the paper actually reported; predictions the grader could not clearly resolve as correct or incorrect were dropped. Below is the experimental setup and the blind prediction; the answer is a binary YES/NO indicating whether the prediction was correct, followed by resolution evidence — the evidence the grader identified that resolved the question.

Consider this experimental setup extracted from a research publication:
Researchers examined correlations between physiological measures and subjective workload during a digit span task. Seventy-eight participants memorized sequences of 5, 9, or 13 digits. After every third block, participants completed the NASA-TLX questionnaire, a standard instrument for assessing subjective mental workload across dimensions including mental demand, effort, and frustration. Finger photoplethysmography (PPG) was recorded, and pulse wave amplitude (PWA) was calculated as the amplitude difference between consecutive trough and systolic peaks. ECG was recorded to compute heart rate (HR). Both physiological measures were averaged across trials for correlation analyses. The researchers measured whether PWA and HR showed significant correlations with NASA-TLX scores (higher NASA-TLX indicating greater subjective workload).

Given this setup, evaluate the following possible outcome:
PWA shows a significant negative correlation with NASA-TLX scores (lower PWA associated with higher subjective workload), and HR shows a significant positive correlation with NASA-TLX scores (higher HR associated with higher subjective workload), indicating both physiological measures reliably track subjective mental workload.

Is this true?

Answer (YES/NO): NO